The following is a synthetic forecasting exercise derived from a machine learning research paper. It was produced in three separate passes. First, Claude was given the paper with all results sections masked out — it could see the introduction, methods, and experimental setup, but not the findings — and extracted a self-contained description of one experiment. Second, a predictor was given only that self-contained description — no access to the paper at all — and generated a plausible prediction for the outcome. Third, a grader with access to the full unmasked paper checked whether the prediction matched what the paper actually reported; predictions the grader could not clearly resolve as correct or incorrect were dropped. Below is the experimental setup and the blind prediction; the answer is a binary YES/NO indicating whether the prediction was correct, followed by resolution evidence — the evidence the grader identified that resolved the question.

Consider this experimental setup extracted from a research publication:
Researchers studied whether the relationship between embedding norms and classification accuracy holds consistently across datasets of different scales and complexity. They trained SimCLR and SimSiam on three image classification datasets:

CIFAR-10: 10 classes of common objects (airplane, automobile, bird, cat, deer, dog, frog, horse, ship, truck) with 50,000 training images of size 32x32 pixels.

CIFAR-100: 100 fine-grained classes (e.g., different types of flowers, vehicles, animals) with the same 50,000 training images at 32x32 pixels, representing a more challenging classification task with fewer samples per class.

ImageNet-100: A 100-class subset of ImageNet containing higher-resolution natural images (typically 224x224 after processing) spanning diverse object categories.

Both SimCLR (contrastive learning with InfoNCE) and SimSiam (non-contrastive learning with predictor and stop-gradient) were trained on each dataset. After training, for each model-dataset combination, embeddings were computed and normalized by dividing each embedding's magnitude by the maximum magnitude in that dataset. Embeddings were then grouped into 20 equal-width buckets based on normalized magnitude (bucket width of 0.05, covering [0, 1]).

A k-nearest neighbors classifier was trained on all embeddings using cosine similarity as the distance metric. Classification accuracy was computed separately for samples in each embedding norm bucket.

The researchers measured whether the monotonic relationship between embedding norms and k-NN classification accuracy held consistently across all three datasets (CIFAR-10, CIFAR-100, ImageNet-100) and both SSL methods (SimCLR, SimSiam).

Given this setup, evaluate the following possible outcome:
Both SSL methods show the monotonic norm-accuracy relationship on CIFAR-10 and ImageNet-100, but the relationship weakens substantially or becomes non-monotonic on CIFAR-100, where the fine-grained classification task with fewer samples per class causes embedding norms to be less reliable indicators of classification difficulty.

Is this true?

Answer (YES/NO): NO